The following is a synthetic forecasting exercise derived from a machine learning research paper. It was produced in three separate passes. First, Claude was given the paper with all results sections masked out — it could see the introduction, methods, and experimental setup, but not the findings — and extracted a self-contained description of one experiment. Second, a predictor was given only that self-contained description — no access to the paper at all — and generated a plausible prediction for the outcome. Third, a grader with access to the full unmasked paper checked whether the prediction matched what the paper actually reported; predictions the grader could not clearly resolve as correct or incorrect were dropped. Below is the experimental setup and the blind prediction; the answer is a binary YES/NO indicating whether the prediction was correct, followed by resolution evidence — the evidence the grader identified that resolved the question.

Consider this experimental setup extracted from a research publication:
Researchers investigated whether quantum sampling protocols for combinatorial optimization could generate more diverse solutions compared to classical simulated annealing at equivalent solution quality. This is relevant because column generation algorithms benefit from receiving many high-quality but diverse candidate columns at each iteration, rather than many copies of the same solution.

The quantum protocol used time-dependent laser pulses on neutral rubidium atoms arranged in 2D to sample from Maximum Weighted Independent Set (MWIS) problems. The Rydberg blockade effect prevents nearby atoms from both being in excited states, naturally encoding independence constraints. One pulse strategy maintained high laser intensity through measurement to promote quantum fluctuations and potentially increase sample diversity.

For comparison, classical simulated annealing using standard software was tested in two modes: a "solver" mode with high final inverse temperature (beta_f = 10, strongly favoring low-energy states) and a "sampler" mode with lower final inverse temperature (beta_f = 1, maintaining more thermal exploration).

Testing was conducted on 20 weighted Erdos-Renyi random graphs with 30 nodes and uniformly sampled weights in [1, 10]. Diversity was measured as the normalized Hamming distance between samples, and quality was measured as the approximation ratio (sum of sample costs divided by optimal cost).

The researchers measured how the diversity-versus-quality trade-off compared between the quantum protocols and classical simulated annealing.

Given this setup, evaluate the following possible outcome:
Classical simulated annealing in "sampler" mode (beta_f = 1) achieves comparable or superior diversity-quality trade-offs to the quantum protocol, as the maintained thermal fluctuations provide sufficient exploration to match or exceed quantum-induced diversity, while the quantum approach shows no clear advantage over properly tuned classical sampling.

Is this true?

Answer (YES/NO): NO